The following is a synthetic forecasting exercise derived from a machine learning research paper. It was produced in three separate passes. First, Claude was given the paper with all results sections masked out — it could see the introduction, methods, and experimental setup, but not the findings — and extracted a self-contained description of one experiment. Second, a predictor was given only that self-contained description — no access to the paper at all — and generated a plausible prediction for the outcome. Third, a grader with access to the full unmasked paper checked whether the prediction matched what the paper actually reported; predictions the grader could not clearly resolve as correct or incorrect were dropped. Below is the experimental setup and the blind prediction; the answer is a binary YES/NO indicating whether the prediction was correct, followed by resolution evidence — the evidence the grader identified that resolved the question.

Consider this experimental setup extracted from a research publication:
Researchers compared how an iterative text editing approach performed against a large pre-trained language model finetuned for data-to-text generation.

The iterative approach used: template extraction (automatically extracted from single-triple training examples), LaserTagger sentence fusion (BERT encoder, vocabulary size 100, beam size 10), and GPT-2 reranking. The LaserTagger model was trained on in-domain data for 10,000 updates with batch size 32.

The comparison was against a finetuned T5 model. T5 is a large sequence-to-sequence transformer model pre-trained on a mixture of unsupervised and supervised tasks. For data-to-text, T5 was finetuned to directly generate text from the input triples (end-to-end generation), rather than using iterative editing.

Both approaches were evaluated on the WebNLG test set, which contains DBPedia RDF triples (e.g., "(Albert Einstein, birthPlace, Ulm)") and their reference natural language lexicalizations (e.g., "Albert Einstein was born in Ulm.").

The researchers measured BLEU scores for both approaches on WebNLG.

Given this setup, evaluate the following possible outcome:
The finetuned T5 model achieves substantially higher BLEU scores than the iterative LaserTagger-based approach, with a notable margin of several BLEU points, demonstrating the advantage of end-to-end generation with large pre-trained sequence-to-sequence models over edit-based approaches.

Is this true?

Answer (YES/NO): YES